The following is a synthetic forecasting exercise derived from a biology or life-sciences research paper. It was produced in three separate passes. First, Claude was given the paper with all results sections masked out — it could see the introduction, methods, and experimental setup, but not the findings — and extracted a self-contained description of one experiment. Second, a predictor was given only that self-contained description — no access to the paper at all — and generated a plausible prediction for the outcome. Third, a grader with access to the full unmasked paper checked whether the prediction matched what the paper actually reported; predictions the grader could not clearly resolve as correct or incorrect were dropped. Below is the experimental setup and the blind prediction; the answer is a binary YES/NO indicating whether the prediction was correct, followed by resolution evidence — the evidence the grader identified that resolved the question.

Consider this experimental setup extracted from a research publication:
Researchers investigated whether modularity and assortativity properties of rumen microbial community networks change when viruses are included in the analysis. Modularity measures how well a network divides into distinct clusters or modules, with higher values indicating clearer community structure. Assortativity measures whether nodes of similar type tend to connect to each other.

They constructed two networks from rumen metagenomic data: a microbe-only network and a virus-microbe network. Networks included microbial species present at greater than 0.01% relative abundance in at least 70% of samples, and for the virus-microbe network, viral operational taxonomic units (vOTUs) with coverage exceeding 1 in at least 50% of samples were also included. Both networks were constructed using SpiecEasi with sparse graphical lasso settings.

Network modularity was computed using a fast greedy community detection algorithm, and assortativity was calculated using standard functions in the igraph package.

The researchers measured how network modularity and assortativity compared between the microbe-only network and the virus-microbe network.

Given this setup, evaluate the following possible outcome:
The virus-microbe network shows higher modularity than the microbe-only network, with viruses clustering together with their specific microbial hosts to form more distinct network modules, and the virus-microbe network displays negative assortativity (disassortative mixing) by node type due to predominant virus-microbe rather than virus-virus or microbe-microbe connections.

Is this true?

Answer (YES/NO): NO